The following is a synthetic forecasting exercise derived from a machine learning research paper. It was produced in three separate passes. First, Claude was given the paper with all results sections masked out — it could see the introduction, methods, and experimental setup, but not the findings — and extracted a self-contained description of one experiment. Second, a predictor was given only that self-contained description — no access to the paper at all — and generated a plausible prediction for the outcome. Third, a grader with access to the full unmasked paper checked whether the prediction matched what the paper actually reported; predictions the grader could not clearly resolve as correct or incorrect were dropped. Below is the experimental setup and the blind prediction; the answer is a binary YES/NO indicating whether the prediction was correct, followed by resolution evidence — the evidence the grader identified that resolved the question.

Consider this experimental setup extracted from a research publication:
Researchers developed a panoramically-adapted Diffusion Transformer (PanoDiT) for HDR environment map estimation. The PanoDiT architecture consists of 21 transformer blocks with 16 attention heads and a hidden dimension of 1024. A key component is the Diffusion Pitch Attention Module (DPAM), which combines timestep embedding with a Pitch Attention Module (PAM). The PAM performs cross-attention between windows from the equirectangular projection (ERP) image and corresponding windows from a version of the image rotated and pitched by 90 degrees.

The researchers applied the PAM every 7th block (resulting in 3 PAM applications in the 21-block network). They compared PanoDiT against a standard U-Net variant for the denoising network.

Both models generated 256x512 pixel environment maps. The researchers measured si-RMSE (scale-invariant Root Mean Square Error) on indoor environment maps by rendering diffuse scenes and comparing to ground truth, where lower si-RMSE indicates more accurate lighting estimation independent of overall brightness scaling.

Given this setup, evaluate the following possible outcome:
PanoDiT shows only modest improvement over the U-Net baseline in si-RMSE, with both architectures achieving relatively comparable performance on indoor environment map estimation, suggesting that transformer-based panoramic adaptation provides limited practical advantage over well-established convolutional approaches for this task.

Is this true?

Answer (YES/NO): YES